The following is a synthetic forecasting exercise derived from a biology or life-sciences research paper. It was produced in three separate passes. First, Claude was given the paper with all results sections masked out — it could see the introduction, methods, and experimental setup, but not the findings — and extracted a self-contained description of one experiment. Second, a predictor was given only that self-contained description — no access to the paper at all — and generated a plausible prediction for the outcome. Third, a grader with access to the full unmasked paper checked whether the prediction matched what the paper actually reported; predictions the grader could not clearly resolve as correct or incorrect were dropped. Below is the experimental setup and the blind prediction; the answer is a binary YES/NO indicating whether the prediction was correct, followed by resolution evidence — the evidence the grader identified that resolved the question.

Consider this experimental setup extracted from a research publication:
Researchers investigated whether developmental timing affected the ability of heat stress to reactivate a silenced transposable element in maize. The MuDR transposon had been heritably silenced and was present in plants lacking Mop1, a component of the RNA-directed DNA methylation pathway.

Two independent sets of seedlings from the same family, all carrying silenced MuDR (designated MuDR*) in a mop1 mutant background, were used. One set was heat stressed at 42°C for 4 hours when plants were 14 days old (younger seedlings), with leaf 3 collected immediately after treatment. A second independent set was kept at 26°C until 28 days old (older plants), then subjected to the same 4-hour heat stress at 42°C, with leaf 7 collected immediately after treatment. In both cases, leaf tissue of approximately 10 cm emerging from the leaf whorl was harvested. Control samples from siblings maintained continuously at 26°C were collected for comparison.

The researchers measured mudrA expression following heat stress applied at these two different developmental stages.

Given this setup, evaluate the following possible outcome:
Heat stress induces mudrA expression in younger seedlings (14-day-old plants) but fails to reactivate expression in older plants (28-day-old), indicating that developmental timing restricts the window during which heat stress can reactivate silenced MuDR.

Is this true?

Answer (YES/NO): YES